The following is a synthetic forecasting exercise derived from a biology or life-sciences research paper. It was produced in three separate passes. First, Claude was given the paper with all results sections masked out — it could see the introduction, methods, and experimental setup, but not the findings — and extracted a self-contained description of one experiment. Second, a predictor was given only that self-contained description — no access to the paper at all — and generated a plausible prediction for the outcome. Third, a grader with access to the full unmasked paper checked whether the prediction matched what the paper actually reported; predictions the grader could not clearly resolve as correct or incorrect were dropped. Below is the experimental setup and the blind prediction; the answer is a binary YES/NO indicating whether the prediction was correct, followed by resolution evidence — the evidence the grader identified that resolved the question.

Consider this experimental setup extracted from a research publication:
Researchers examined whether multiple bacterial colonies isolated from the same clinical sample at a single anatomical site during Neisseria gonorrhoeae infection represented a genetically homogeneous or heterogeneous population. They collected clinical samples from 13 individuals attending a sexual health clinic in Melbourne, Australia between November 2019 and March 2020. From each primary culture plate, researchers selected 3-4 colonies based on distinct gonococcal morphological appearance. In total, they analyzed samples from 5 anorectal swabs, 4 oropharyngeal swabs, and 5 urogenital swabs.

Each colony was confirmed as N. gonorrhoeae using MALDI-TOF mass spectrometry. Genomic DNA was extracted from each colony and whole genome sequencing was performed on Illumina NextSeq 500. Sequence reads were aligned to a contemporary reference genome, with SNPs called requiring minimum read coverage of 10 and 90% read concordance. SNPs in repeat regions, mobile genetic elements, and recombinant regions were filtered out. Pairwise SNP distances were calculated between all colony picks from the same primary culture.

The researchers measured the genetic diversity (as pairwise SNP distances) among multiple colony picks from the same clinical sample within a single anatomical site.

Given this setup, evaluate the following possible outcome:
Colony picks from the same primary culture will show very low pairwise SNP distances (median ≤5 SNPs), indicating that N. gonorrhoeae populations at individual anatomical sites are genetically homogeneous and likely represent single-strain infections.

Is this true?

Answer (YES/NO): YES